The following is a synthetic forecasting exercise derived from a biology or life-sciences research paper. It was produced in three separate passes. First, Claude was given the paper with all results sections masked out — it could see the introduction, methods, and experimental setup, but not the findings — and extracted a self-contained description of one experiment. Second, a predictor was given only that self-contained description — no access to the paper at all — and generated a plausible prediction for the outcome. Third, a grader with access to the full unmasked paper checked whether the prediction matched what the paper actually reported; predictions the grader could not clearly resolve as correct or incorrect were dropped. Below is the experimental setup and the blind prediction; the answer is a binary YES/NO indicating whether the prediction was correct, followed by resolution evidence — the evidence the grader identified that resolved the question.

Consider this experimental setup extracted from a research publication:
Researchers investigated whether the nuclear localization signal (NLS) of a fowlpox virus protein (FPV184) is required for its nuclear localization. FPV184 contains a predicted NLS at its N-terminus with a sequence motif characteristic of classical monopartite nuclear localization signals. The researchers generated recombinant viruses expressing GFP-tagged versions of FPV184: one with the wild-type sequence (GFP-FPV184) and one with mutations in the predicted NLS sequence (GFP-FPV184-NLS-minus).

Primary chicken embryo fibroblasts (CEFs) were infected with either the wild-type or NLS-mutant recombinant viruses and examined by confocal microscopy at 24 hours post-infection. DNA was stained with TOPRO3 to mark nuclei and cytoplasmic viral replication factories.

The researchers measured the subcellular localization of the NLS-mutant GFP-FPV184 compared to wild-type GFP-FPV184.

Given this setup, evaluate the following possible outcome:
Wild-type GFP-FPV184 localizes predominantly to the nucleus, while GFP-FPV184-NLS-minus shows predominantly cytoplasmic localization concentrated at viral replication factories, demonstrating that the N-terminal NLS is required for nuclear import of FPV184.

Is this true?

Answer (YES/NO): NO